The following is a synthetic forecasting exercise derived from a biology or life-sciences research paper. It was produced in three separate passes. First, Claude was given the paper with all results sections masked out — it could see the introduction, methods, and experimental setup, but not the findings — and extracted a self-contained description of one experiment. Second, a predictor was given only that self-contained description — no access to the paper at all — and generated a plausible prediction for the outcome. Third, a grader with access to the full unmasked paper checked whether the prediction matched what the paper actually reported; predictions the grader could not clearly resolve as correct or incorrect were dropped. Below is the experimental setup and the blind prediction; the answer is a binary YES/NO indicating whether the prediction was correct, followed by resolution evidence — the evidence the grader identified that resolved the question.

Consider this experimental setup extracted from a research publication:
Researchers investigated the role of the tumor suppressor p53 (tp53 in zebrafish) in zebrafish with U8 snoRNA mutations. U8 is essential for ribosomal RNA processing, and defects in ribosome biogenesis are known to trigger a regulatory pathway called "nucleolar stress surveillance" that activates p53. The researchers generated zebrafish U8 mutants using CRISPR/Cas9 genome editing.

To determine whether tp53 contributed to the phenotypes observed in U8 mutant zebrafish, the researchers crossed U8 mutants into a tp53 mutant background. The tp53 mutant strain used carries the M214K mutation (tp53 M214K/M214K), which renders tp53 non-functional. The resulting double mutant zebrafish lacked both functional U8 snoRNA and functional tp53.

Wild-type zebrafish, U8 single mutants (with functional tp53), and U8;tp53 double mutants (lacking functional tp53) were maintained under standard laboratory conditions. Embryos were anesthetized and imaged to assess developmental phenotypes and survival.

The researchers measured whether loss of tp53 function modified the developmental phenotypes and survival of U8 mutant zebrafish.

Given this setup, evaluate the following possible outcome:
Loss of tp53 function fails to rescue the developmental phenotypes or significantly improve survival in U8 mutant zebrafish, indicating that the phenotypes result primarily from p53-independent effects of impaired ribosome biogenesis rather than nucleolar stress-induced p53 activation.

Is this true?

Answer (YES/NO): NO